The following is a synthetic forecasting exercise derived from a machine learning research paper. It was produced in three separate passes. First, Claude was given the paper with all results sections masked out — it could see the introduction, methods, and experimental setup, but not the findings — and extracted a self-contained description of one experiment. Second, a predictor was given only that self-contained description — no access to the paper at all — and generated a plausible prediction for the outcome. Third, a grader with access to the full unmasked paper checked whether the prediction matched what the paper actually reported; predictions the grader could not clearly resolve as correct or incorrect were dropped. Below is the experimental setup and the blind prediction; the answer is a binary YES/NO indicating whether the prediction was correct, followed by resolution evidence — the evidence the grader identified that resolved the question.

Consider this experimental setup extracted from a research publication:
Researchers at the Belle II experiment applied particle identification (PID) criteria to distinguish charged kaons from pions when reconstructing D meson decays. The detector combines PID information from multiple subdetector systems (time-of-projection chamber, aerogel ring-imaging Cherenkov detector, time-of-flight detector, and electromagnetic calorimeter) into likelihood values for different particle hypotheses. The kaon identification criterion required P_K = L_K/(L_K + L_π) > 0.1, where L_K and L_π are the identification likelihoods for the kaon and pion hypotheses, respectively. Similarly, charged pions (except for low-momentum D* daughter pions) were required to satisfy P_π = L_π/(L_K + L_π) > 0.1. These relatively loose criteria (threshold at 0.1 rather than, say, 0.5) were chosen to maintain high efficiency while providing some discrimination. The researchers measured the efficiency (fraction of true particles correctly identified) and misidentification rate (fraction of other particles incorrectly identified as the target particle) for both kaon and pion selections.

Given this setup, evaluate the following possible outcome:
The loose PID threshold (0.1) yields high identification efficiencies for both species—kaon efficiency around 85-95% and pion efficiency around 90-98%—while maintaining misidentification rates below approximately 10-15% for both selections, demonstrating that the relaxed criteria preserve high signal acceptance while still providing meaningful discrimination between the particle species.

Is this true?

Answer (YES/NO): YES